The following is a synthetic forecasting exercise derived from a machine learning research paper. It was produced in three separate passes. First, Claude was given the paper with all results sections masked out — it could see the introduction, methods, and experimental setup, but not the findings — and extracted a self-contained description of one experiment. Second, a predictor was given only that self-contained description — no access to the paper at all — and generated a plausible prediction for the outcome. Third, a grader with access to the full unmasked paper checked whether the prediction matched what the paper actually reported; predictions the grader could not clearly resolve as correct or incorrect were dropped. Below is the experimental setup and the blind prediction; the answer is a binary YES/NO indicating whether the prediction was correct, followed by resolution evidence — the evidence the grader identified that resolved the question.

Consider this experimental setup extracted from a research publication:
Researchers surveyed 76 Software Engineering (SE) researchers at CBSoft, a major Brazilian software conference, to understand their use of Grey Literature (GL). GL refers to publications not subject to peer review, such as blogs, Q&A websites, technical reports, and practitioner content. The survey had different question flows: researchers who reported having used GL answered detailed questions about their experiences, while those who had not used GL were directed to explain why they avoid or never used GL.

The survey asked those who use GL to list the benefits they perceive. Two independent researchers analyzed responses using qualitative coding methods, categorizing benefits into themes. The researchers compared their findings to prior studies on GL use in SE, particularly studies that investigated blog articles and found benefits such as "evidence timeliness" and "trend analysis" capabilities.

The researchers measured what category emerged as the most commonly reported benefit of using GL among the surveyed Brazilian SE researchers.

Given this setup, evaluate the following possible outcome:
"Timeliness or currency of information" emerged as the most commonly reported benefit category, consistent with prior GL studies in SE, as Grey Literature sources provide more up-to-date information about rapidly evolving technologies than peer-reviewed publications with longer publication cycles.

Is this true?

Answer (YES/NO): NO